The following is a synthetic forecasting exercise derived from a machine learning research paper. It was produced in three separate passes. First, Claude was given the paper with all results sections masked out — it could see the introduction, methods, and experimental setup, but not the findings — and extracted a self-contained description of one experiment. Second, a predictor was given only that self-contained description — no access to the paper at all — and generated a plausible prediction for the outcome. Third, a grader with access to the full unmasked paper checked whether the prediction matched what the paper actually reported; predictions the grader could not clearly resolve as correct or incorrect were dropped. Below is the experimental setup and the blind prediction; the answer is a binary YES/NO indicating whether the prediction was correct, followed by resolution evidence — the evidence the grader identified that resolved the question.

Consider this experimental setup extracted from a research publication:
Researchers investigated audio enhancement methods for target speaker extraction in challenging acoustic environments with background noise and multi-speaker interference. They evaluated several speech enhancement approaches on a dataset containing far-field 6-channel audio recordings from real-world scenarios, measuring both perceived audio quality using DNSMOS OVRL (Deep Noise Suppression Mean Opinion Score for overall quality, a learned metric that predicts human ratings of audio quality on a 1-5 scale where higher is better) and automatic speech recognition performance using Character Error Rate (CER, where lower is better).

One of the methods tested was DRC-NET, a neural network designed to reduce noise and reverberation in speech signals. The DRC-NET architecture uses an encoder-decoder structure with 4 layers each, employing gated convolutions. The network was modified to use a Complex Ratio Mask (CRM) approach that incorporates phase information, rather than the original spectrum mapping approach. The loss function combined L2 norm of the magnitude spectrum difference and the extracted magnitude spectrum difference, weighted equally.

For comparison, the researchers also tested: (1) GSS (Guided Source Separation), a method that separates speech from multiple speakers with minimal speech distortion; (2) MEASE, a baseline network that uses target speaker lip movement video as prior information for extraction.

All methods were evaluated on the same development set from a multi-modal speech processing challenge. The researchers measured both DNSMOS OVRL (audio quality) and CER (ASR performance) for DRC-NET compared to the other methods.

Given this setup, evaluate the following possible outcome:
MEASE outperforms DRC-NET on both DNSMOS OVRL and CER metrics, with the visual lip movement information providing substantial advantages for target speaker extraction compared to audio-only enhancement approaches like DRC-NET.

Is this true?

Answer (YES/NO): NO